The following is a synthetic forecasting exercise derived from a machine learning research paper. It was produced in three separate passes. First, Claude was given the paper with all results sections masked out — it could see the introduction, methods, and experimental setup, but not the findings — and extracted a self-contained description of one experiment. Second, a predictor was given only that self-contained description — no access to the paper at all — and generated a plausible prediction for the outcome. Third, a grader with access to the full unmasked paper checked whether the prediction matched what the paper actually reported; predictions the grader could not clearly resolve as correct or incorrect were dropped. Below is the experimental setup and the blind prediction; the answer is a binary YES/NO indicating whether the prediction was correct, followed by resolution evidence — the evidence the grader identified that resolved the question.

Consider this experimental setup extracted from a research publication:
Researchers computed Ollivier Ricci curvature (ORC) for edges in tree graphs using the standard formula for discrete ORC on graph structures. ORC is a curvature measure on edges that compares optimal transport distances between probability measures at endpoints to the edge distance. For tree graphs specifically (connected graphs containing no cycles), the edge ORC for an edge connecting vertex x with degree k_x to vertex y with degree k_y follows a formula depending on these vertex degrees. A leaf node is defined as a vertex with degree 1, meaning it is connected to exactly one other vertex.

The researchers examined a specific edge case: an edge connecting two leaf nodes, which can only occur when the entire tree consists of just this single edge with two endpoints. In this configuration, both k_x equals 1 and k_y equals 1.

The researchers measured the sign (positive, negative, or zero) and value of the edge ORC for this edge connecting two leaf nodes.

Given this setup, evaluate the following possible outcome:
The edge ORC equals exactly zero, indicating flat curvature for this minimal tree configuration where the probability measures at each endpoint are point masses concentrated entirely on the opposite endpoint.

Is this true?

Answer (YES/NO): NO